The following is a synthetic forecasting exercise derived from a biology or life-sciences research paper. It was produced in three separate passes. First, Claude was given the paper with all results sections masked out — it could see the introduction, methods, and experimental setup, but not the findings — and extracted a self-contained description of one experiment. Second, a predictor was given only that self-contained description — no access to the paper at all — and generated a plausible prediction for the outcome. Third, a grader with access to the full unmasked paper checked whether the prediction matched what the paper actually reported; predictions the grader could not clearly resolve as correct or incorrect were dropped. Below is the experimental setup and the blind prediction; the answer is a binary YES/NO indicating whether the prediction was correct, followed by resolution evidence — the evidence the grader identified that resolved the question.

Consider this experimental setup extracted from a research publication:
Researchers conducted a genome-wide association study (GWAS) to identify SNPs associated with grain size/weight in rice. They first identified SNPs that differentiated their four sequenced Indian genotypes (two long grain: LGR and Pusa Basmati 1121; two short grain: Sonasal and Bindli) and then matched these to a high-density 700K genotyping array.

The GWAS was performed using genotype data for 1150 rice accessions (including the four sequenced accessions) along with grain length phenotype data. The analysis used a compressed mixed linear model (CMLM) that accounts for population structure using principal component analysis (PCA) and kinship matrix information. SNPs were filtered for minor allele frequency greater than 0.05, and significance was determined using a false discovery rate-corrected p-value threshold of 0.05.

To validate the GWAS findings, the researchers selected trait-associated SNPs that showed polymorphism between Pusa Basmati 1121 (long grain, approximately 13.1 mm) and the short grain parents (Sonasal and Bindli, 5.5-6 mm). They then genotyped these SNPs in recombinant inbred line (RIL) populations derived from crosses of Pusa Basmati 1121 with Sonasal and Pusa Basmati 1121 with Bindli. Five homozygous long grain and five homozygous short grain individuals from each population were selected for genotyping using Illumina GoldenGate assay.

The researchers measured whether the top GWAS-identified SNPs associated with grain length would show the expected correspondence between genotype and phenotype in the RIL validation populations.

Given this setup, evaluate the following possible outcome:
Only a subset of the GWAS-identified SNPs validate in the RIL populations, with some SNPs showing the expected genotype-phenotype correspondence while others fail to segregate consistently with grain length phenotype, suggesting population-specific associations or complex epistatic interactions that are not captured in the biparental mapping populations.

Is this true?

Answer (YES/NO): NO